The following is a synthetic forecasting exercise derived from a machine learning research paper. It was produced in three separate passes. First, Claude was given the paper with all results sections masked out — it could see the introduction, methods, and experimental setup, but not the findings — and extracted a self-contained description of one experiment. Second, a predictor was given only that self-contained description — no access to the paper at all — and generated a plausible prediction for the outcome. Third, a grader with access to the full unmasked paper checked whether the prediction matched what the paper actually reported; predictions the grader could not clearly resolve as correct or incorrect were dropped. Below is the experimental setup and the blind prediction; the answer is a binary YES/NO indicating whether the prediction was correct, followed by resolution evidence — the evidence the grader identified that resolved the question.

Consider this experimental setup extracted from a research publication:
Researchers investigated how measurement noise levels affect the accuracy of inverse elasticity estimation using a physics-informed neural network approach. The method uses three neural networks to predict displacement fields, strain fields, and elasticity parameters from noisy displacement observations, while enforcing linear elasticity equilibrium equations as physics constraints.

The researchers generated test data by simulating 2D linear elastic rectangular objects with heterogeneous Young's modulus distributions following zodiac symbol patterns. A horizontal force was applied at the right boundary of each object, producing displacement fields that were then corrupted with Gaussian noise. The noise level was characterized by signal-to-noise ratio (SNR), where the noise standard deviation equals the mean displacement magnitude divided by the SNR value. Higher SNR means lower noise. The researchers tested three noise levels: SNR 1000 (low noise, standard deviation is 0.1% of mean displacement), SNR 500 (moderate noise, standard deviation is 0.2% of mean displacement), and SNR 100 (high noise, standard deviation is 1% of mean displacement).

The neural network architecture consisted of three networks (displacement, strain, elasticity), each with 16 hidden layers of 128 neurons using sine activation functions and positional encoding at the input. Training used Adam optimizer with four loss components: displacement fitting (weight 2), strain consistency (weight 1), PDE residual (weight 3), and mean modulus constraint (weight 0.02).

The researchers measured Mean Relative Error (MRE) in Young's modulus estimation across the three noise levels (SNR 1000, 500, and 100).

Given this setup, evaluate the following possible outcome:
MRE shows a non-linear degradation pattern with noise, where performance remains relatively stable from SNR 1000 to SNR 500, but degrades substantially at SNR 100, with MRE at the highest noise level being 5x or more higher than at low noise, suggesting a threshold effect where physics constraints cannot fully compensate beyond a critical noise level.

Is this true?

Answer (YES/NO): NO